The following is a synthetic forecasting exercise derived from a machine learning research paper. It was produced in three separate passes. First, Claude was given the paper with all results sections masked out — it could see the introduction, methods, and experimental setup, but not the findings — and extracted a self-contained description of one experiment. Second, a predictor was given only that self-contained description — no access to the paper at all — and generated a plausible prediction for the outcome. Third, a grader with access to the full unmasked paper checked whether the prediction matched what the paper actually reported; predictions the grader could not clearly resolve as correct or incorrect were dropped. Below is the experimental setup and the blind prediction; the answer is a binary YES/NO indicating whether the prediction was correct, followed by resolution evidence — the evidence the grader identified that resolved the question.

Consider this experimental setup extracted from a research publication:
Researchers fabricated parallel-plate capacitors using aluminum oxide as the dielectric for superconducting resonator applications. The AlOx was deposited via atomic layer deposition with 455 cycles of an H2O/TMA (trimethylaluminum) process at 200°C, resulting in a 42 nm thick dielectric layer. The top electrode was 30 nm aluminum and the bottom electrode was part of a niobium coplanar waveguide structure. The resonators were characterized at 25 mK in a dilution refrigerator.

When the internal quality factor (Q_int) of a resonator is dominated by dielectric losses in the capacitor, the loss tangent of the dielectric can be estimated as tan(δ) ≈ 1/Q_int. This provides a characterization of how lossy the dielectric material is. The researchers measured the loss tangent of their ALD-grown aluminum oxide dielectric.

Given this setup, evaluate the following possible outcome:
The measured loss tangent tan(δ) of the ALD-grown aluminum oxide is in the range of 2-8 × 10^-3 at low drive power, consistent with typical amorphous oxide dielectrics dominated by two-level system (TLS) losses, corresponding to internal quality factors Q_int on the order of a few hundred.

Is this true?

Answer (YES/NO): NO